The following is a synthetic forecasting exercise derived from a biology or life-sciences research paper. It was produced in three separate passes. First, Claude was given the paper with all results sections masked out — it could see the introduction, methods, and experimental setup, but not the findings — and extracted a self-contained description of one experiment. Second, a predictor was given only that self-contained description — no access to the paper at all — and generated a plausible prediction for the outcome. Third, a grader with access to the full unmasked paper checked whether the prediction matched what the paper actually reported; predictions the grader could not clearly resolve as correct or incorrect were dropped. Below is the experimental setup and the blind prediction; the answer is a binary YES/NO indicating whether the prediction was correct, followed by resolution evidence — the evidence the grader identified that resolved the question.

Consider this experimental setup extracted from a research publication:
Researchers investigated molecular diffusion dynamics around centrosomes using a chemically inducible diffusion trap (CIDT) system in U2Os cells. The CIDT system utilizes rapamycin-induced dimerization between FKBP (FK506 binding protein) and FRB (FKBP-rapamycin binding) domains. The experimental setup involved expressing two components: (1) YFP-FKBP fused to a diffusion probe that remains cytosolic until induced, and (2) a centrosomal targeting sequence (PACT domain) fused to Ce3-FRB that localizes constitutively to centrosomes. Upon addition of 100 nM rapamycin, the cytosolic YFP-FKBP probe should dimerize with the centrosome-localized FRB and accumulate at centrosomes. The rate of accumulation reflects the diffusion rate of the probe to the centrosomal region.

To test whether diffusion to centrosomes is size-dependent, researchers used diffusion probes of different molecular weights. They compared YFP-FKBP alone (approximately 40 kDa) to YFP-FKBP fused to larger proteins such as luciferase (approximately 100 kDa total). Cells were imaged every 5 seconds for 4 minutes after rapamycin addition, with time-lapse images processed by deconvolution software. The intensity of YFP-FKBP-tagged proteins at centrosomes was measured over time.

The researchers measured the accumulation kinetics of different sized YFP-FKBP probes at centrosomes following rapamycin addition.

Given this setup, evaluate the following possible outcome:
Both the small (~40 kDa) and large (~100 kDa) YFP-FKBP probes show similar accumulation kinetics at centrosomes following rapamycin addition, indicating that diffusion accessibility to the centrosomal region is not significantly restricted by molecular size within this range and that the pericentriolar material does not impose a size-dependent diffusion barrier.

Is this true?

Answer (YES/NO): NO